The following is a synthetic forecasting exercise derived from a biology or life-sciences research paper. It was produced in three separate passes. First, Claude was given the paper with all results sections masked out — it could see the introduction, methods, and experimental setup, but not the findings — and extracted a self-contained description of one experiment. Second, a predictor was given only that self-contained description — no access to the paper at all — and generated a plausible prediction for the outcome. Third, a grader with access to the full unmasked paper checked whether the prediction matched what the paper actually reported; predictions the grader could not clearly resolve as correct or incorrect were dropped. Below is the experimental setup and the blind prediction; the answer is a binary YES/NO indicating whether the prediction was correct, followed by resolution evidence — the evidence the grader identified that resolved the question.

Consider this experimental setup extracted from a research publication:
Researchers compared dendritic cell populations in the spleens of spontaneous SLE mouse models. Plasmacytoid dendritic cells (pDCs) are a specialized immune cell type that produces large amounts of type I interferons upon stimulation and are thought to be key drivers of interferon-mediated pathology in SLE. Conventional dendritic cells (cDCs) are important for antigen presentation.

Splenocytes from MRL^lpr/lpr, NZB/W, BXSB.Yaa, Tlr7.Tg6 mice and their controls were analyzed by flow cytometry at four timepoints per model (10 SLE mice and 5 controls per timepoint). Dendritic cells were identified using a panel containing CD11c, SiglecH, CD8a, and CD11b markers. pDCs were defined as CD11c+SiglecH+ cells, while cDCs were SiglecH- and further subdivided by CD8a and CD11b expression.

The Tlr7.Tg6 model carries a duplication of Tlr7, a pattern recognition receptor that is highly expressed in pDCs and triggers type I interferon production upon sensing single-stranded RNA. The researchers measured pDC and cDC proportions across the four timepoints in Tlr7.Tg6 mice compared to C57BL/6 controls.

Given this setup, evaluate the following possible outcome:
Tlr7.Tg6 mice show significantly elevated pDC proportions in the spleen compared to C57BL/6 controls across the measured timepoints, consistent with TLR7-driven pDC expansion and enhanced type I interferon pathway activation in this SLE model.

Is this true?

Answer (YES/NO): YES